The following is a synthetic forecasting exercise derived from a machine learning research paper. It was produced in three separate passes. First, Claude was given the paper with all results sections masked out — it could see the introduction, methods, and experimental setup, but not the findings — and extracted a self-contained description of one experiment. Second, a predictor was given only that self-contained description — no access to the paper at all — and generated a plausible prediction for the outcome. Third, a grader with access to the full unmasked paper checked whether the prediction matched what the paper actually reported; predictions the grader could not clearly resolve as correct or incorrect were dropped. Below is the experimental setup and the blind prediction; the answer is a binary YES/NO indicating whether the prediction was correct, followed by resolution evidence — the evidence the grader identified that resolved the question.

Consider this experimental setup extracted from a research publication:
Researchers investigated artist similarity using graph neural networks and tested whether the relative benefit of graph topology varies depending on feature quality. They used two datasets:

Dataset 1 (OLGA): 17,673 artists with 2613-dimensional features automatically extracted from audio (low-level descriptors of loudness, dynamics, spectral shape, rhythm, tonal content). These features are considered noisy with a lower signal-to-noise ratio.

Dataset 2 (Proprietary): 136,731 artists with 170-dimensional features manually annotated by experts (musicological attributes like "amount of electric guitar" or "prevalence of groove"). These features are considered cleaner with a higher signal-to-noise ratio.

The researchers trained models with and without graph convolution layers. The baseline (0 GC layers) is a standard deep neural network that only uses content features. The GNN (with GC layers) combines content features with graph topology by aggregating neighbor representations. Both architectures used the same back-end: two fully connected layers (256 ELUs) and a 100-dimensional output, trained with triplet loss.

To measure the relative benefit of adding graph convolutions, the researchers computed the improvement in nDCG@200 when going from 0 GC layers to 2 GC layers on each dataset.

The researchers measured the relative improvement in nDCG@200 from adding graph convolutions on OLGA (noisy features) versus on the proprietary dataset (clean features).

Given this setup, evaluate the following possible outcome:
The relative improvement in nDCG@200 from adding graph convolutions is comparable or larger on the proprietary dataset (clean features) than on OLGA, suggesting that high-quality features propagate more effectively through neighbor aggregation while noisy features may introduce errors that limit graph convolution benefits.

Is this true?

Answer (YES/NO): NO